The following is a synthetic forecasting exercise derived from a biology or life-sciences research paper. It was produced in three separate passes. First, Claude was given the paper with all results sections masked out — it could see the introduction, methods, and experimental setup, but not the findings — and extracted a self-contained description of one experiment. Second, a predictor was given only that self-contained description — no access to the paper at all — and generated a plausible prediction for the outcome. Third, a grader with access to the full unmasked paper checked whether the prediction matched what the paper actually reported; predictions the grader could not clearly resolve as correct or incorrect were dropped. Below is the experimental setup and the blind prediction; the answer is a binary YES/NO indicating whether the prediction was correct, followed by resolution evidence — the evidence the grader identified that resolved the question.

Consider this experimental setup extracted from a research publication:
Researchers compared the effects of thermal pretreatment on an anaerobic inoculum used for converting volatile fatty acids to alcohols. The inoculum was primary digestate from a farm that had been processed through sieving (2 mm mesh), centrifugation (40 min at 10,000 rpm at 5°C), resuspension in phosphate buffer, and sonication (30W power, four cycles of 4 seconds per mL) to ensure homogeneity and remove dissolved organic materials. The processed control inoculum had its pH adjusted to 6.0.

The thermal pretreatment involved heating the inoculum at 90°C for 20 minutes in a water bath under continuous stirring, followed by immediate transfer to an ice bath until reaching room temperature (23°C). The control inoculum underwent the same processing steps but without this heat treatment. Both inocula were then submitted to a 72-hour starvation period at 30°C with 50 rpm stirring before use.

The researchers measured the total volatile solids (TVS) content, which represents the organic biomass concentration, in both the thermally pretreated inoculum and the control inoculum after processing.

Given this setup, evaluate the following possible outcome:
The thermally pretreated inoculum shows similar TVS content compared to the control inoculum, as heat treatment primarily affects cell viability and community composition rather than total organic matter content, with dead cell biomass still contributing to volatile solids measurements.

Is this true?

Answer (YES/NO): YES